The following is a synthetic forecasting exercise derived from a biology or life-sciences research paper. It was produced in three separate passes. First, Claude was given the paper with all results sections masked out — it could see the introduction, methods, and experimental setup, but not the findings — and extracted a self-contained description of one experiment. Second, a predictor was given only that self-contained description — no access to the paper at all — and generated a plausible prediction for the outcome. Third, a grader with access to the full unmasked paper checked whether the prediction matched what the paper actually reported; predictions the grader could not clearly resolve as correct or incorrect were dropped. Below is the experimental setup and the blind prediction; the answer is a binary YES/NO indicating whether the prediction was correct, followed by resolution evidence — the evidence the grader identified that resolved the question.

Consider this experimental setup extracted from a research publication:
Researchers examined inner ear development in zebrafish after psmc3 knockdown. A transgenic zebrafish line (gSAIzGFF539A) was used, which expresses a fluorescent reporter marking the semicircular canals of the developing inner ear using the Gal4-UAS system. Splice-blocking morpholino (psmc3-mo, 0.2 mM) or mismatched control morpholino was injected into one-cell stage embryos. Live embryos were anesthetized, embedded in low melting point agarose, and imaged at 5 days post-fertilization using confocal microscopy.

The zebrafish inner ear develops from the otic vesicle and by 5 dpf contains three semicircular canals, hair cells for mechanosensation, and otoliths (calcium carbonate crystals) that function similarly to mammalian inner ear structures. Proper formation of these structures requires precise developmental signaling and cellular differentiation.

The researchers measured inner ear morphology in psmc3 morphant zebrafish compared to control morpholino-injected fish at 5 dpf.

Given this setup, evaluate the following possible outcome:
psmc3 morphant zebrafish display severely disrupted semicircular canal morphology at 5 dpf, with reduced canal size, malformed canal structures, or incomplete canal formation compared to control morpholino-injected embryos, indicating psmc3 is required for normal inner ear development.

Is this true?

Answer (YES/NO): YES